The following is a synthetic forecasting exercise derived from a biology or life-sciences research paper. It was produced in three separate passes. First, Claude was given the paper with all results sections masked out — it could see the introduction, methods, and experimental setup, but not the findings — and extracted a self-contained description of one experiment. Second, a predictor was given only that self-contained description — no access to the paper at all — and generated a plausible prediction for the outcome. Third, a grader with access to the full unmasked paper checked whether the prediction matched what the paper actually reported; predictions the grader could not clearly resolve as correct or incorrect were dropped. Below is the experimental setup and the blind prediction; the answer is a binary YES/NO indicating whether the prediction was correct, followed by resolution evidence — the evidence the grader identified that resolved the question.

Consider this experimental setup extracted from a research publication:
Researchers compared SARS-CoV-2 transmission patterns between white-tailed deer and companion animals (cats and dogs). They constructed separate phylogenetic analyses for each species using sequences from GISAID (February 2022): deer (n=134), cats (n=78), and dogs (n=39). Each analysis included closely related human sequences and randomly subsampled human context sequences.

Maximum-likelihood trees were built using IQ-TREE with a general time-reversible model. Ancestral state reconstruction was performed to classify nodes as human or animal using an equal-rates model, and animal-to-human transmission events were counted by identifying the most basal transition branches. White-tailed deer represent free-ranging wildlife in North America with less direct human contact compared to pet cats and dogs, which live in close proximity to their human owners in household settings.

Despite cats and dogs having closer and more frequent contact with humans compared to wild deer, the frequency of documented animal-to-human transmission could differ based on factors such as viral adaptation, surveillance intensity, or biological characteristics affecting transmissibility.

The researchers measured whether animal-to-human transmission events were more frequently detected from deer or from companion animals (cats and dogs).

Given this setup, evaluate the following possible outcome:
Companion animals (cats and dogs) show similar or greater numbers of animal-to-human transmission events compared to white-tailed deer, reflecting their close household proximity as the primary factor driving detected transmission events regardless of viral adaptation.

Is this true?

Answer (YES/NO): NO